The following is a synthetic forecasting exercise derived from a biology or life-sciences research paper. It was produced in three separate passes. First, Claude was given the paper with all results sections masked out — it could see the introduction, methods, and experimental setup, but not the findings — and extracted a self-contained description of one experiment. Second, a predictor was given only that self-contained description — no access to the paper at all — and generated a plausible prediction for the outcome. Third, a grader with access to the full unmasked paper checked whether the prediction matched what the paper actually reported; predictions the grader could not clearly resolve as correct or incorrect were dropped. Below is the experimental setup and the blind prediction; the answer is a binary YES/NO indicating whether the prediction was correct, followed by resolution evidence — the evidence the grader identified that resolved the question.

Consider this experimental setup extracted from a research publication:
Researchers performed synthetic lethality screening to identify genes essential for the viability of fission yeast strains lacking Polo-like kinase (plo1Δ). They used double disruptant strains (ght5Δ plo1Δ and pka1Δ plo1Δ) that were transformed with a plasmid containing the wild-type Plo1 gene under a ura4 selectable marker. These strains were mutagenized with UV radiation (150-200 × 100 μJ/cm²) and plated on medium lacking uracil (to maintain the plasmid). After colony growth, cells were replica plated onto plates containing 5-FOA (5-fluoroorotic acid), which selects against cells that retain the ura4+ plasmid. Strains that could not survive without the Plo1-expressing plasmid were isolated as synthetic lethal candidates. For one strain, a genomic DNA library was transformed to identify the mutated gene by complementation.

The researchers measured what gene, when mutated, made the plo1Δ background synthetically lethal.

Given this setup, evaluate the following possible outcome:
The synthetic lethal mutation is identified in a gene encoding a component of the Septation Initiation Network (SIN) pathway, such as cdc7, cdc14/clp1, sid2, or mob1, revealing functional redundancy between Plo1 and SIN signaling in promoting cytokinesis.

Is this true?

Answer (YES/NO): NO